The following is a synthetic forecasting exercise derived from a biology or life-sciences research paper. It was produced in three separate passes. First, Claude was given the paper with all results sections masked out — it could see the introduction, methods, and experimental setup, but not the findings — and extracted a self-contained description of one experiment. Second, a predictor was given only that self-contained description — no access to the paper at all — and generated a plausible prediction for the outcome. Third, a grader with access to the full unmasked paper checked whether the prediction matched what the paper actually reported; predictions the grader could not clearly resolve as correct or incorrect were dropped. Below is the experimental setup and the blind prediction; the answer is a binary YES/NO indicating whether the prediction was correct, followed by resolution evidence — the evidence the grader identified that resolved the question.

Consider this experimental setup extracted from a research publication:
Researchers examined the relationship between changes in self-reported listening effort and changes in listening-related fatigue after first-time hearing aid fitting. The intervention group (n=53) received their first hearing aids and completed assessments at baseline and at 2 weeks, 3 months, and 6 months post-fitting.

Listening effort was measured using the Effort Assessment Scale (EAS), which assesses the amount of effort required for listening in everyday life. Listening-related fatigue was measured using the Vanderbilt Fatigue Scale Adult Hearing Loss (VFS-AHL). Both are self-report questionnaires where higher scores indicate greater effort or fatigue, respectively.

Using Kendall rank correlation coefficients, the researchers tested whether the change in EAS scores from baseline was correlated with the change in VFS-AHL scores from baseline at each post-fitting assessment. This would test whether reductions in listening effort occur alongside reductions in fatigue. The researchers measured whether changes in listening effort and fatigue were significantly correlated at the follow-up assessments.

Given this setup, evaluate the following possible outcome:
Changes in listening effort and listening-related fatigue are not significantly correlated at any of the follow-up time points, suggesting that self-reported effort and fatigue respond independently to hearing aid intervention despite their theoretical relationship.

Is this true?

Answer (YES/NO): NO